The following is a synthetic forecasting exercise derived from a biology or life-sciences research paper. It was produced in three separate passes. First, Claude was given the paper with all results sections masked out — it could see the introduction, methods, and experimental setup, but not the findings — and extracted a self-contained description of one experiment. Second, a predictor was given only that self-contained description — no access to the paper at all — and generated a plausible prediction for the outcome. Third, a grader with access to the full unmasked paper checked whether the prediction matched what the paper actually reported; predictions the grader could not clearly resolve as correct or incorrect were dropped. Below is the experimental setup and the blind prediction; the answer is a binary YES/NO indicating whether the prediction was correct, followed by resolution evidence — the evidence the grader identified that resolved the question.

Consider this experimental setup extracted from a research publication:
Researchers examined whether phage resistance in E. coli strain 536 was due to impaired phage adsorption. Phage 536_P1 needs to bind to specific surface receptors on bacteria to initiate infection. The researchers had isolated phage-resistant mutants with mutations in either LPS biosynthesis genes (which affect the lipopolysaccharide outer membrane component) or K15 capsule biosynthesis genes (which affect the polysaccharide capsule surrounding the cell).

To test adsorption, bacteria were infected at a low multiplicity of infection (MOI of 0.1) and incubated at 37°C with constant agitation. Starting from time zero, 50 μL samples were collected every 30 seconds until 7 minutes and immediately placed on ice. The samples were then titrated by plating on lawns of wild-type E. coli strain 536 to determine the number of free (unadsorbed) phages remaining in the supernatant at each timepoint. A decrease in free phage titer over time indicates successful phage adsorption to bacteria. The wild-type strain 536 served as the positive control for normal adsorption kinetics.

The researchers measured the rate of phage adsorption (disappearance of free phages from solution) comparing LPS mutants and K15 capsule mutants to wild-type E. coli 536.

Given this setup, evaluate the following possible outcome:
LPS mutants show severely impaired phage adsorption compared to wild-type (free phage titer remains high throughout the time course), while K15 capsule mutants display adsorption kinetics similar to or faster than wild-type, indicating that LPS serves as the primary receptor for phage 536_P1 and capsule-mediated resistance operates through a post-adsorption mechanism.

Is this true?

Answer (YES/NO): NO